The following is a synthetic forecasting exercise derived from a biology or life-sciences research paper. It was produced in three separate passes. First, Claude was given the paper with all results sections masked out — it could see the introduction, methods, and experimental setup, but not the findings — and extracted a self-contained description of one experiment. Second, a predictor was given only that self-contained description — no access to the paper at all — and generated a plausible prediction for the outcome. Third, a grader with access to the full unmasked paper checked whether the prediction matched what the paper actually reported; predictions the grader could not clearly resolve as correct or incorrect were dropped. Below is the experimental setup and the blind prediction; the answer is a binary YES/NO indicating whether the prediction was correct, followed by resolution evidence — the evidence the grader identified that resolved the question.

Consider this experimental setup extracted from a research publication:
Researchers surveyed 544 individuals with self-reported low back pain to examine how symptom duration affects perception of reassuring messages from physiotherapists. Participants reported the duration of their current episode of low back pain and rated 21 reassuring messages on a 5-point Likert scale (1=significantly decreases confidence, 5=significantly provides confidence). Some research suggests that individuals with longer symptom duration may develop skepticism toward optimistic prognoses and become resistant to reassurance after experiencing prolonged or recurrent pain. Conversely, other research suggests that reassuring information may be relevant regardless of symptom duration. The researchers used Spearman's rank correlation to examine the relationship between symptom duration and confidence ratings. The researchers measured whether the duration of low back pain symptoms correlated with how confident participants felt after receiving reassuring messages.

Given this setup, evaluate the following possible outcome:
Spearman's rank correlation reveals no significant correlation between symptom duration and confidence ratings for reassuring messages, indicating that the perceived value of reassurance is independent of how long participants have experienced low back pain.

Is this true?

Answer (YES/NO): NO